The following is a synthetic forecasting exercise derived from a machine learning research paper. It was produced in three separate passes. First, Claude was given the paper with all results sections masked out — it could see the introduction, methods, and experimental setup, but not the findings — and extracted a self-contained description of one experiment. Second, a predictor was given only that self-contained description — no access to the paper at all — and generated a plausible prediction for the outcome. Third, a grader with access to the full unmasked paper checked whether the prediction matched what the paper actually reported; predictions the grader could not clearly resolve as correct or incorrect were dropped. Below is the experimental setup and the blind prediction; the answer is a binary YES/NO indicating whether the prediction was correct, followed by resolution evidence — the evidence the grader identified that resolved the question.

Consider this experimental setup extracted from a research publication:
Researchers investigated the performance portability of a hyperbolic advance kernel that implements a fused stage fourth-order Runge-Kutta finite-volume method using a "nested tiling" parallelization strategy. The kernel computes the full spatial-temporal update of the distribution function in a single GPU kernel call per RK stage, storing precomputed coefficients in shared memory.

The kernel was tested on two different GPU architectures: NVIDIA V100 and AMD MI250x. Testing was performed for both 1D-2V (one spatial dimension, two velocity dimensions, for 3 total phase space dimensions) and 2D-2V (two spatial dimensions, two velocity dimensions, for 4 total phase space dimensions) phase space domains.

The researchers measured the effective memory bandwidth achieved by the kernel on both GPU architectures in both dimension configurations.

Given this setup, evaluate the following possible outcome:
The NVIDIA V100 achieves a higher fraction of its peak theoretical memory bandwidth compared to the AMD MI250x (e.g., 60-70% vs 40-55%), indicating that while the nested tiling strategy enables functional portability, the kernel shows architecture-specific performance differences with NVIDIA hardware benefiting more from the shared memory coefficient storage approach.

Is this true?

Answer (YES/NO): NO